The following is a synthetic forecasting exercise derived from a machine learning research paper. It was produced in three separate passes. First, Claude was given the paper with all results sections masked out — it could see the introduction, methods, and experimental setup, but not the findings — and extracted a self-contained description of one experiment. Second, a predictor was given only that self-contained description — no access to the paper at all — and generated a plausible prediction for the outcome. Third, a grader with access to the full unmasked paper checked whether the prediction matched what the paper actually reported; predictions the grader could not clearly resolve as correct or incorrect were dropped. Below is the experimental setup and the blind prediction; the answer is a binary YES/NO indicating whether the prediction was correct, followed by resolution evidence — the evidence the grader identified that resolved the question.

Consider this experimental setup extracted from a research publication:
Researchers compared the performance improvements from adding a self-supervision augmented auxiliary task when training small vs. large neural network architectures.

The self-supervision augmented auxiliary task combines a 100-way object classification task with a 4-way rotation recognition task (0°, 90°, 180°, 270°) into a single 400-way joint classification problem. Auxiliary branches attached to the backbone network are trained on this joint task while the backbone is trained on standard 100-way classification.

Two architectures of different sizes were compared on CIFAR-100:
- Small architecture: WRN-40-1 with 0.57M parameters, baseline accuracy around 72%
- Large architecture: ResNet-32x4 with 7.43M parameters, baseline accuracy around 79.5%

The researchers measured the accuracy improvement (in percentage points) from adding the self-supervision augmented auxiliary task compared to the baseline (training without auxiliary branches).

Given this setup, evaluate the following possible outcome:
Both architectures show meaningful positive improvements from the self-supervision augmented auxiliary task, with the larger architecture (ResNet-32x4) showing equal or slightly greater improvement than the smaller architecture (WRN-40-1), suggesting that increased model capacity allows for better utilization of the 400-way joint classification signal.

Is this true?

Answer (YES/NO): YES